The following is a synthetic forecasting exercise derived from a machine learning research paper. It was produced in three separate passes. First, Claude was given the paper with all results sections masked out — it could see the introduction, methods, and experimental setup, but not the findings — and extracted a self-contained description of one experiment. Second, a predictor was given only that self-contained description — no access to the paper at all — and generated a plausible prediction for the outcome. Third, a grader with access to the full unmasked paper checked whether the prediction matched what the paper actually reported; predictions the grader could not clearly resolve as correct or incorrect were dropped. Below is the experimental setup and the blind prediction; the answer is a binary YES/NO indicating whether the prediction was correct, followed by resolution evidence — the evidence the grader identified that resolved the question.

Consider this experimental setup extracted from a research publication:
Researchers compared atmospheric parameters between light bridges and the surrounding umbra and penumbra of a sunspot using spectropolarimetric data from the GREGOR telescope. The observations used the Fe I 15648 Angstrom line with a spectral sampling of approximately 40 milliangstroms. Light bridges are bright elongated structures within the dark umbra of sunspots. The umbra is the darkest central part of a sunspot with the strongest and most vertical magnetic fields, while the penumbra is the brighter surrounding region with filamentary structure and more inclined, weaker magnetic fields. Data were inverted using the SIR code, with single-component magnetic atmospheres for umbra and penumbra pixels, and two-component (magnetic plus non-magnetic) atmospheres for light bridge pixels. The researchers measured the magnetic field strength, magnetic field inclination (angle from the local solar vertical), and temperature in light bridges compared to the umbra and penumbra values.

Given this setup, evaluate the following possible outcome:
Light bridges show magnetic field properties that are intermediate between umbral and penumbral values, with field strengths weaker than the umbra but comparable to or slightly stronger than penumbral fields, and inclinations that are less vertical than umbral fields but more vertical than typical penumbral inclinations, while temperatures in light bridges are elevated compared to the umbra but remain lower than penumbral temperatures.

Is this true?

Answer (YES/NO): YES